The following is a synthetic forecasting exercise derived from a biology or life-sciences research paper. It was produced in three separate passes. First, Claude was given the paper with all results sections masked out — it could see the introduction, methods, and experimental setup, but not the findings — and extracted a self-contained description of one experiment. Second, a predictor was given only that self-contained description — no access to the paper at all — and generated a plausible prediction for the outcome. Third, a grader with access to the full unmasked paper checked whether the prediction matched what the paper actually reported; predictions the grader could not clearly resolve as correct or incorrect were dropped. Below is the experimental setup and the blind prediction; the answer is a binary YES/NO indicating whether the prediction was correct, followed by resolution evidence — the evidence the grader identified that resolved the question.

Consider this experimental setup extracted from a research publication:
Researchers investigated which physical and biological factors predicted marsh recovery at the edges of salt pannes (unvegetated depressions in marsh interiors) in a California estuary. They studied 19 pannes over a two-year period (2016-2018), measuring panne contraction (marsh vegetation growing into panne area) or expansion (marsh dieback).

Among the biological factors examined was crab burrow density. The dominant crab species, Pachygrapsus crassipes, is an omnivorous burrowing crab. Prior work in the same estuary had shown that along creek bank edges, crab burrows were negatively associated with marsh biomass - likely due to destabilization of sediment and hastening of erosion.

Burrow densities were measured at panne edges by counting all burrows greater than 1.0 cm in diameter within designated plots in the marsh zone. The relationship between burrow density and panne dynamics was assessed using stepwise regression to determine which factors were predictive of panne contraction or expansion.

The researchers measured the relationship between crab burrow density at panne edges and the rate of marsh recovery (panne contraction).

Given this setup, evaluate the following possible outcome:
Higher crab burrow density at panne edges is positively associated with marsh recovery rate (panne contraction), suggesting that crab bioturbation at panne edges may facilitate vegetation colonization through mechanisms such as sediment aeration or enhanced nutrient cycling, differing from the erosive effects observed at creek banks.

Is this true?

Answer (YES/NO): YES